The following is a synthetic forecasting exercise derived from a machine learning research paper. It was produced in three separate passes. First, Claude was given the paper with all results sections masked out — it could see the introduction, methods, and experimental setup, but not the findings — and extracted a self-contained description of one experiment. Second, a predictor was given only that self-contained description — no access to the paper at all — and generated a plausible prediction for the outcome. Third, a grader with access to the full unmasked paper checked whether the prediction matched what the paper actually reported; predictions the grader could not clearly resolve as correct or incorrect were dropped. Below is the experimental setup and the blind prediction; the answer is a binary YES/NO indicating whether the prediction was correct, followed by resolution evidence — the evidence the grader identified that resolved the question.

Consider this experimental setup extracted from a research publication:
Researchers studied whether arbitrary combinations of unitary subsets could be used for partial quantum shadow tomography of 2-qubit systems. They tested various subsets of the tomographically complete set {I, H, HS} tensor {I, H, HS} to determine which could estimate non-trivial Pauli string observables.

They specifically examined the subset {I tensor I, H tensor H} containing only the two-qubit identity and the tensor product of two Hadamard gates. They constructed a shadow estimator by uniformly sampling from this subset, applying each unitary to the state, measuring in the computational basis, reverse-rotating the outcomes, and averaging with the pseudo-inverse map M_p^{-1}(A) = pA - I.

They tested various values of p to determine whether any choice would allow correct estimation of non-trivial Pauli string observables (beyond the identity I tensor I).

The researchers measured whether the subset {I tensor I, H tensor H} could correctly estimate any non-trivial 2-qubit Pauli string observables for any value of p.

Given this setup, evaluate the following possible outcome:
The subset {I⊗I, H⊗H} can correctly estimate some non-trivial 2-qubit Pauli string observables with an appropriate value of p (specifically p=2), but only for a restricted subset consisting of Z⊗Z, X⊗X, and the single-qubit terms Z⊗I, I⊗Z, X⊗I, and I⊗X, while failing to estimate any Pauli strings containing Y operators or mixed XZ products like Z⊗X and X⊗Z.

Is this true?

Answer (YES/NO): NO